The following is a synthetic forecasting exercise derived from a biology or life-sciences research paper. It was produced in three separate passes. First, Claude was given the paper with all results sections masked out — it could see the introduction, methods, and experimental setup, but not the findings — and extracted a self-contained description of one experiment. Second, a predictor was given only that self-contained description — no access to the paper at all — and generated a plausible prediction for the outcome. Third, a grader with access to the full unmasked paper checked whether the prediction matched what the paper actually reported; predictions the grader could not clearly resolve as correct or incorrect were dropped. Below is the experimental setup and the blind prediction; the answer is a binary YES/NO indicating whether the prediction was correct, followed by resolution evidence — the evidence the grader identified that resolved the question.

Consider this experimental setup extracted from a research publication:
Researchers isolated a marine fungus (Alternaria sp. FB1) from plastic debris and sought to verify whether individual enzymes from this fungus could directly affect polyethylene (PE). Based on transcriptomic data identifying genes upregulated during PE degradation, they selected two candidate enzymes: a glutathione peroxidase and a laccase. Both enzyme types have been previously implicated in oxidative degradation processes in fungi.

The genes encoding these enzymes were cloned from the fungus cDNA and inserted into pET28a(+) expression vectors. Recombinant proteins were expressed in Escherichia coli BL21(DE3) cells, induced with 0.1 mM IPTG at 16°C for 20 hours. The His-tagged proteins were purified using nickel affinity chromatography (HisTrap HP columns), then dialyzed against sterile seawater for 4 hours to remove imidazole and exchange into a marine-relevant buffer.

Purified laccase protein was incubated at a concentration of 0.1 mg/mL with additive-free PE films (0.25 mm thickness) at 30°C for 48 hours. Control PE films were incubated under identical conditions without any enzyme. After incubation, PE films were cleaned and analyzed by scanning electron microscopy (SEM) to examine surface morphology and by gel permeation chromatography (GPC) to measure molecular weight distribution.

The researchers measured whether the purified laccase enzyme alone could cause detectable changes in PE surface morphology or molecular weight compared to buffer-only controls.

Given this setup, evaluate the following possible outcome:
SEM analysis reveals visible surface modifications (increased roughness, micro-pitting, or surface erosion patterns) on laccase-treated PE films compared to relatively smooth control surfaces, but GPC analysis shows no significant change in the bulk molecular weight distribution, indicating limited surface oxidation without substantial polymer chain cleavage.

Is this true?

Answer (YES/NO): NO